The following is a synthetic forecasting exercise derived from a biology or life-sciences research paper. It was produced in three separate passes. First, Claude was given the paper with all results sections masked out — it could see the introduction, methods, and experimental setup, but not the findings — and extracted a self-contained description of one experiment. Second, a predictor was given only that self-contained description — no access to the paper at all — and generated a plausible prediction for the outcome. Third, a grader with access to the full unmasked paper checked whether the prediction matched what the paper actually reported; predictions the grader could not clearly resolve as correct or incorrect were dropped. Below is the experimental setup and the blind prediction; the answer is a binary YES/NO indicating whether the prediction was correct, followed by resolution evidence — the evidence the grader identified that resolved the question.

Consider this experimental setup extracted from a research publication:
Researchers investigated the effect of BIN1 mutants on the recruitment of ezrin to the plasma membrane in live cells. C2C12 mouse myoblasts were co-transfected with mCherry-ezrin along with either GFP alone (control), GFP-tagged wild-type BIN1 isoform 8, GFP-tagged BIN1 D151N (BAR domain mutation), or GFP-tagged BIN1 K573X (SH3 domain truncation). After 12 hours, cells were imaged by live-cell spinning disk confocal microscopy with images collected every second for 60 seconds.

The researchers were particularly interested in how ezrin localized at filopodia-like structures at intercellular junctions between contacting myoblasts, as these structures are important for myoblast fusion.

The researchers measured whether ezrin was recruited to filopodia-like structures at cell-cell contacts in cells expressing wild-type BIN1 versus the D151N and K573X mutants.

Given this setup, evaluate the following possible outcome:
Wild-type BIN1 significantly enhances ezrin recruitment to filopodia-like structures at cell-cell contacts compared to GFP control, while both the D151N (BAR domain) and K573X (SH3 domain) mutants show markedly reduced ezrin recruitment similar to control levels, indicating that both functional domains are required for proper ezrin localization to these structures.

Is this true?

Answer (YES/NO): YES